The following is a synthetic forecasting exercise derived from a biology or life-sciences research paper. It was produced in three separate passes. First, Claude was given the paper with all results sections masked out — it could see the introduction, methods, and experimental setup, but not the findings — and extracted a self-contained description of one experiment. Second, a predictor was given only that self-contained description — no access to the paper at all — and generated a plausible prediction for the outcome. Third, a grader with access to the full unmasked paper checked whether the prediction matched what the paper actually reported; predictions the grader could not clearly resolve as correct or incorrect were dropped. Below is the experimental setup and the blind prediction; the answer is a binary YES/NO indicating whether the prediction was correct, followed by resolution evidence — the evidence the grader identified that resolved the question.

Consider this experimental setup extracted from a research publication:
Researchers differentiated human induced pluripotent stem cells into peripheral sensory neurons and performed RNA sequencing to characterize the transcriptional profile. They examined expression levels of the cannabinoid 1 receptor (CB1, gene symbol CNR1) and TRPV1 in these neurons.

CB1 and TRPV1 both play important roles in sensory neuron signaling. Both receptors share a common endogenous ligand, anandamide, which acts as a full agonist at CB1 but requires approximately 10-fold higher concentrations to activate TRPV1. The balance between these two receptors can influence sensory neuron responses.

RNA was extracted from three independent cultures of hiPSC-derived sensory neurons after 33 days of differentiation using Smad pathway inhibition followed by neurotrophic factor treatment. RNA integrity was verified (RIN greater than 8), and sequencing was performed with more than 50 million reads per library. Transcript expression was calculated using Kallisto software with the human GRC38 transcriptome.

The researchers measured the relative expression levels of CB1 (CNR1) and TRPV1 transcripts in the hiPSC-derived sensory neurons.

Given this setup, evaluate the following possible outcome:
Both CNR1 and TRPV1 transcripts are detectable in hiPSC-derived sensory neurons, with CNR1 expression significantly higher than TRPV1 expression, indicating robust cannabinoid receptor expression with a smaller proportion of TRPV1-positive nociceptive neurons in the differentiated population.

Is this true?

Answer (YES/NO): NO